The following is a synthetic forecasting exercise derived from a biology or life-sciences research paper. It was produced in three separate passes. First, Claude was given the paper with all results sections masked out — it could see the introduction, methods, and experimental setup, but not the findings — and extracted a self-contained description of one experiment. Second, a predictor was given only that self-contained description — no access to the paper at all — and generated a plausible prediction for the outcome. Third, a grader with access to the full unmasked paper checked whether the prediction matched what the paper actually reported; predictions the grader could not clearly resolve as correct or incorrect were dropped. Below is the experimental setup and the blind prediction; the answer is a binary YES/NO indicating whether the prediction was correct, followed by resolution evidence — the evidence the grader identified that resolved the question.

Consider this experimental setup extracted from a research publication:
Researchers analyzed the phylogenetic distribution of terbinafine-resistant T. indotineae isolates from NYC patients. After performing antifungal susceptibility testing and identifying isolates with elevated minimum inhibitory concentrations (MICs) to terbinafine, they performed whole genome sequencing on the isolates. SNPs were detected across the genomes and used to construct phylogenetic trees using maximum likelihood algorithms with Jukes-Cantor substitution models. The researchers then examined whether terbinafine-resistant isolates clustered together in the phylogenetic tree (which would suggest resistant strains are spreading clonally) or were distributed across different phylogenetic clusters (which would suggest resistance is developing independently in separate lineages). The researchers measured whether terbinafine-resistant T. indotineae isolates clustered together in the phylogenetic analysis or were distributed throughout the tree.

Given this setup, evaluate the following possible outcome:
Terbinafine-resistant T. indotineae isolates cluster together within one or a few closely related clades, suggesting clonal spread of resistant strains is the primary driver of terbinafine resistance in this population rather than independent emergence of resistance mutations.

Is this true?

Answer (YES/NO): NO